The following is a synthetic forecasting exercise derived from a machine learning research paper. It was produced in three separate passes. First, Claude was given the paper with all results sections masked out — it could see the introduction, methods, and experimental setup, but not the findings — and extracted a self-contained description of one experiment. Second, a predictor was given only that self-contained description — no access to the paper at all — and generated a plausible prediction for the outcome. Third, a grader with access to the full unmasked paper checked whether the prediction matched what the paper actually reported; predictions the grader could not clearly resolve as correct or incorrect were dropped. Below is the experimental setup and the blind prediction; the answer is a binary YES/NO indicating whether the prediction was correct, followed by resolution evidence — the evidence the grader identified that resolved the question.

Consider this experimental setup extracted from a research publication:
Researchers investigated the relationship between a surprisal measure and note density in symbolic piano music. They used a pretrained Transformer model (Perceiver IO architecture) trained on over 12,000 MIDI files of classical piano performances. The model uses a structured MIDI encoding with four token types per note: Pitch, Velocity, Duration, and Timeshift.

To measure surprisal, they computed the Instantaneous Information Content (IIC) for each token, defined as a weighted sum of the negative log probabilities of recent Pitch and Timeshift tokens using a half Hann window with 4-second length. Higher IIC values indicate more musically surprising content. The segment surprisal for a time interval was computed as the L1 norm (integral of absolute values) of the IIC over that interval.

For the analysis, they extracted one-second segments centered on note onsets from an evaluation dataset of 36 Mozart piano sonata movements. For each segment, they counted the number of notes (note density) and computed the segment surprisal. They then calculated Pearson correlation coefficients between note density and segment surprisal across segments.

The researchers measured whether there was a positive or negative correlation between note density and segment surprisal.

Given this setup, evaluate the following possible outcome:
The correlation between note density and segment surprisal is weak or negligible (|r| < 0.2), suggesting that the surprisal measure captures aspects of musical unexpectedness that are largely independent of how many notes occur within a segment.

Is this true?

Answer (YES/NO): NO